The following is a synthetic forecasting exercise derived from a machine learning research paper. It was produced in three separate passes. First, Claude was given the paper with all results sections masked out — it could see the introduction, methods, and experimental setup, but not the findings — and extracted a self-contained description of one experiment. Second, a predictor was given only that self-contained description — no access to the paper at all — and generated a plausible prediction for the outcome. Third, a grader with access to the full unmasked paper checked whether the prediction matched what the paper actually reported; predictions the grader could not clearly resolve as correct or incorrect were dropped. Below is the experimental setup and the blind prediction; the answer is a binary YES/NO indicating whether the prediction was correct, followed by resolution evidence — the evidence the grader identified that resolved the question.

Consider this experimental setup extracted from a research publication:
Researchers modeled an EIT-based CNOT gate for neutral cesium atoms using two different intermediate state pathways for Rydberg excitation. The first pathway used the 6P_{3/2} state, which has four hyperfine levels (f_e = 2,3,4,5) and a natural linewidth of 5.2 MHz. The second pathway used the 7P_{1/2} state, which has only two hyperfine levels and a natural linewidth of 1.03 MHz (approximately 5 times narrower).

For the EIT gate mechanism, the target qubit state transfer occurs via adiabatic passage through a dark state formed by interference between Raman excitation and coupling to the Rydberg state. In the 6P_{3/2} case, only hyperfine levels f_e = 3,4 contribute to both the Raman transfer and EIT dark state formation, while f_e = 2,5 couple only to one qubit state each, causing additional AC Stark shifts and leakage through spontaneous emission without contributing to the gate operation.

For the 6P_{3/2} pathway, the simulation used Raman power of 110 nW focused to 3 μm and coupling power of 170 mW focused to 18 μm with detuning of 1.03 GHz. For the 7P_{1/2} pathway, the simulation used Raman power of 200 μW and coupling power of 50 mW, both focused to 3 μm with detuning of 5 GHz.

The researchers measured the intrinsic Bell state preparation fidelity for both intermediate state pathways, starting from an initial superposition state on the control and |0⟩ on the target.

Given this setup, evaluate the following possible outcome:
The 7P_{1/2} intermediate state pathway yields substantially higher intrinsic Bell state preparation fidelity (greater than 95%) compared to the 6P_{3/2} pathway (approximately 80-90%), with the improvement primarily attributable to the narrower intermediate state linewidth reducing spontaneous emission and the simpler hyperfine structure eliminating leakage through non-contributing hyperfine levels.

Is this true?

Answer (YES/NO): NO